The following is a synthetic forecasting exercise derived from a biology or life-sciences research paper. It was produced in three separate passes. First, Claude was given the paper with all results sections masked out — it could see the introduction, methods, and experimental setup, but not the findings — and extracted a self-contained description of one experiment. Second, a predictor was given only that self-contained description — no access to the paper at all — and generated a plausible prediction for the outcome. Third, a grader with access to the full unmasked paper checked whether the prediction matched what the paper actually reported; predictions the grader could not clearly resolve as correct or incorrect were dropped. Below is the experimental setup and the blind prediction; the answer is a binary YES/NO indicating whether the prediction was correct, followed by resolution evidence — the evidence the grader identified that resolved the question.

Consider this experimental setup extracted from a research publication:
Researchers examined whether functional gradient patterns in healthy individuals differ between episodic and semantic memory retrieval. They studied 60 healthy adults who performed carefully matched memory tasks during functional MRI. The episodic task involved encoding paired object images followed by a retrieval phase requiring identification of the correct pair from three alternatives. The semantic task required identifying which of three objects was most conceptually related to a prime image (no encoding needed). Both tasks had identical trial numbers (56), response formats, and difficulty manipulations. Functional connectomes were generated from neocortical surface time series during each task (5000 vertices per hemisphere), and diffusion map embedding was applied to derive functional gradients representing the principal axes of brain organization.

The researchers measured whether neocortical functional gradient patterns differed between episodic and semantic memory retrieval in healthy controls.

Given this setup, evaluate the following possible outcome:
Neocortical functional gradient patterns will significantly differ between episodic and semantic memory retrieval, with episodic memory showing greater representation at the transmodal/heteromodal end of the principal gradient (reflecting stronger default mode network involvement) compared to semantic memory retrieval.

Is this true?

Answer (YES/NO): NO